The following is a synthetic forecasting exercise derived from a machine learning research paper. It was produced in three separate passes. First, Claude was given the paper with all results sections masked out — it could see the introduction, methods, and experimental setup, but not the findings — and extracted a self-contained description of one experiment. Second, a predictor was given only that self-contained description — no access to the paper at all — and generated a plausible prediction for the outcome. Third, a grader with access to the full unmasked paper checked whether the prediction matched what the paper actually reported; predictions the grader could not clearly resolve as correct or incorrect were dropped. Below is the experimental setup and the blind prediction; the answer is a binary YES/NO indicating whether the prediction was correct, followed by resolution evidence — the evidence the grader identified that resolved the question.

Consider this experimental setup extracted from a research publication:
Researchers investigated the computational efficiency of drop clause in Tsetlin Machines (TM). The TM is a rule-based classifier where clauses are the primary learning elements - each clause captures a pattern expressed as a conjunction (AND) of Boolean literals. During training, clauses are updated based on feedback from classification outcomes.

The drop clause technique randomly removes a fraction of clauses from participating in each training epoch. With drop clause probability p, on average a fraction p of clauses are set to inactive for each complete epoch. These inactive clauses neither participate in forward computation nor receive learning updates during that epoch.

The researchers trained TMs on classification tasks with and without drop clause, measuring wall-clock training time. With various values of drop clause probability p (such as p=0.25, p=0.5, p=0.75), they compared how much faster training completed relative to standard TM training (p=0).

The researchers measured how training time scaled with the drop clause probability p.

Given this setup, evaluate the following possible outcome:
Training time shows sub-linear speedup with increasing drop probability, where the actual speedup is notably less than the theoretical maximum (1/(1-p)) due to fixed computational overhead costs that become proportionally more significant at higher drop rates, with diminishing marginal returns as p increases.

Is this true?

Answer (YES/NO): NO